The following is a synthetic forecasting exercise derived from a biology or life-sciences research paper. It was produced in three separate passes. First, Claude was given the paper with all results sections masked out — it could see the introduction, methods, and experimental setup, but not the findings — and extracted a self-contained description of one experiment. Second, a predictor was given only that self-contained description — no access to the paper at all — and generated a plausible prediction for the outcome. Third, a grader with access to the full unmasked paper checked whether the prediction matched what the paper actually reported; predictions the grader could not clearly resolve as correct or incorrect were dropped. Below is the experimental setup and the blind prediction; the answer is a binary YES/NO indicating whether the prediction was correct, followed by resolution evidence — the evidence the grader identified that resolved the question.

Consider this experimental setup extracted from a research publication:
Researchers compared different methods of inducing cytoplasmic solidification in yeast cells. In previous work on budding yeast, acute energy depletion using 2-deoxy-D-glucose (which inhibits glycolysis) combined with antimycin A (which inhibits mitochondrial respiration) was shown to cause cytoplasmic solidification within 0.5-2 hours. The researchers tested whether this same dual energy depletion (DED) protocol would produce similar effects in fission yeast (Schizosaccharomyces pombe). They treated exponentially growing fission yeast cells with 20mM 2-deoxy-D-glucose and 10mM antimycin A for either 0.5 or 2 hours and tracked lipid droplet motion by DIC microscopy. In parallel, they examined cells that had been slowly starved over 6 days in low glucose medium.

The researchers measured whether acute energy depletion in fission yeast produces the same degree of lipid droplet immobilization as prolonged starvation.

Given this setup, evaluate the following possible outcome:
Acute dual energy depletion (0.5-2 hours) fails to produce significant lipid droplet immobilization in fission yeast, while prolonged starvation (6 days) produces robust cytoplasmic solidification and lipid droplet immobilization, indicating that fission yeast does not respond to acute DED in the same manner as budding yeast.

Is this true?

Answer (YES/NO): NO